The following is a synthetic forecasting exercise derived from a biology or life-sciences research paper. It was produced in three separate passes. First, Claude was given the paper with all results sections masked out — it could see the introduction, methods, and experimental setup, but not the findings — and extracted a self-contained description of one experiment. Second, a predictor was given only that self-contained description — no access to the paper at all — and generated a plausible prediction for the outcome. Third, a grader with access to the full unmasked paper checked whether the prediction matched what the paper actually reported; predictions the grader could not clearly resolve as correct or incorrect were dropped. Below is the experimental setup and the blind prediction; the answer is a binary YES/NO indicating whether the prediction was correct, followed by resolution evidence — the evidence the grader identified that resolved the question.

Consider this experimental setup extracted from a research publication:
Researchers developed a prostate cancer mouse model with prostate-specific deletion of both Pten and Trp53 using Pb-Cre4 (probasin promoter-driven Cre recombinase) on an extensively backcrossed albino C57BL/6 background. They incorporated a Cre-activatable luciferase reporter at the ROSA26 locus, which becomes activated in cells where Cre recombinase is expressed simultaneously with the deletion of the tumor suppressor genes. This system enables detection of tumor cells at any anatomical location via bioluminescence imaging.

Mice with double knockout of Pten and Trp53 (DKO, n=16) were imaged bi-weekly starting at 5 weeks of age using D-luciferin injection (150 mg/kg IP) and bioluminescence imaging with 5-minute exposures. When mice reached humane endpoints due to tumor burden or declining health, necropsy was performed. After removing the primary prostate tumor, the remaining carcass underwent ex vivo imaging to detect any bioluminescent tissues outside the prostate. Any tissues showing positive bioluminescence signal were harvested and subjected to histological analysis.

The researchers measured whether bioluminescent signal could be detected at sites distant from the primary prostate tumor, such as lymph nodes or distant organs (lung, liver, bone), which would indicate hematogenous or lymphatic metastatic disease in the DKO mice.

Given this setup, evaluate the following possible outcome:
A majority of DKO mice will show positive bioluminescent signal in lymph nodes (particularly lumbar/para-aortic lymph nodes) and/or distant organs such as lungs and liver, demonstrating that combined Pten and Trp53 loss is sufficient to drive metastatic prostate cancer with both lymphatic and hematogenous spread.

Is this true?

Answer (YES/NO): NO